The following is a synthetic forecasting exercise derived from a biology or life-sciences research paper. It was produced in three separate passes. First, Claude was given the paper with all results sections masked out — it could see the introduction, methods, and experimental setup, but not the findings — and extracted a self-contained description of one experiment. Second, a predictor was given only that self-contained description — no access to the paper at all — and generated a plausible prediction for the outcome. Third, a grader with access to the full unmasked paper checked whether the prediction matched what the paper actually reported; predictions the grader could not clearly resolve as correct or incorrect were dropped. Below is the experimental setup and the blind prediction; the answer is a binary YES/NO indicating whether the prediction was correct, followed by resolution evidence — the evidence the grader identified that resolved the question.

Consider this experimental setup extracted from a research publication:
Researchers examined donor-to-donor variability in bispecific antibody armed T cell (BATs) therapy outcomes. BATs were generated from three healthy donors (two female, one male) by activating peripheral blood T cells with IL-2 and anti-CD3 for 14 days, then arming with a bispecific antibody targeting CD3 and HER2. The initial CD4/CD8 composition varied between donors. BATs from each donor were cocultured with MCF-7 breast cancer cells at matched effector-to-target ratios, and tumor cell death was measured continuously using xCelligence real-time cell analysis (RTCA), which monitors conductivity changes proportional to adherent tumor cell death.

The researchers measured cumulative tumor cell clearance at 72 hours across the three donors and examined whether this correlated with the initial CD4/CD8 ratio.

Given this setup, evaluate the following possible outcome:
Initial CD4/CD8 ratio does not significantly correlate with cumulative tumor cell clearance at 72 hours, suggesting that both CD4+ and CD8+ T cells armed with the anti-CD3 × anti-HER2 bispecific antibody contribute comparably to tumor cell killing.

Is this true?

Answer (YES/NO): NO